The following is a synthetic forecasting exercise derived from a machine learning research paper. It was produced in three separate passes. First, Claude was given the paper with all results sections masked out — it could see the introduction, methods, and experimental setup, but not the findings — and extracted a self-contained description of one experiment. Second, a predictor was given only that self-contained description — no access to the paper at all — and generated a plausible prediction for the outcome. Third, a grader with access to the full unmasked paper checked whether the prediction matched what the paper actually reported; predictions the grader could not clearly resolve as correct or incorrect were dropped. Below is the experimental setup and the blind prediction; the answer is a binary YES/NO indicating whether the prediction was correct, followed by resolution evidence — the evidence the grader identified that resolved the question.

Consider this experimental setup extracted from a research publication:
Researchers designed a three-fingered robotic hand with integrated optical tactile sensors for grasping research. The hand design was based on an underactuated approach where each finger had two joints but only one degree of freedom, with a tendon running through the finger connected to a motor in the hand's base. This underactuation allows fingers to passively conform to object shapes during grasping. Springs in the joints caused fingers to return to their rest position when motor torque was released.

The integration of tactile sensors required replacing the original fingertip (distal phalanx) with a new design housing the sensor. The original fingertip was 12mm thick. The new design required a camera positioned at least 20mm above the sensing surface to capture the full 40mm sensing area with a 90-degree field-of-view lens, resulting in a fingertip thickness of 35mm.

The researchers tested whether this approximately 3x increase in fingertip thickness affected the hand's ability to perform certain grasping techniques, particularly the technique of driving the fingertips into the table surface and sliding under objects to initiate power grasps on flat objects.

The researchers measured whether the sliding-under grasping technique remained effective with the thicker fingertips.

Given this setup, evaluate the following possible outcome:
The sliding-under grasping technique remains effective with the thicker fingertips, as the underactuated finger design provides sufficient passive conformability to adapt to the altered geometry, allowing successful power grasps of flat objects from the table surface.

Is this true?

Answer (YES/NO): NO